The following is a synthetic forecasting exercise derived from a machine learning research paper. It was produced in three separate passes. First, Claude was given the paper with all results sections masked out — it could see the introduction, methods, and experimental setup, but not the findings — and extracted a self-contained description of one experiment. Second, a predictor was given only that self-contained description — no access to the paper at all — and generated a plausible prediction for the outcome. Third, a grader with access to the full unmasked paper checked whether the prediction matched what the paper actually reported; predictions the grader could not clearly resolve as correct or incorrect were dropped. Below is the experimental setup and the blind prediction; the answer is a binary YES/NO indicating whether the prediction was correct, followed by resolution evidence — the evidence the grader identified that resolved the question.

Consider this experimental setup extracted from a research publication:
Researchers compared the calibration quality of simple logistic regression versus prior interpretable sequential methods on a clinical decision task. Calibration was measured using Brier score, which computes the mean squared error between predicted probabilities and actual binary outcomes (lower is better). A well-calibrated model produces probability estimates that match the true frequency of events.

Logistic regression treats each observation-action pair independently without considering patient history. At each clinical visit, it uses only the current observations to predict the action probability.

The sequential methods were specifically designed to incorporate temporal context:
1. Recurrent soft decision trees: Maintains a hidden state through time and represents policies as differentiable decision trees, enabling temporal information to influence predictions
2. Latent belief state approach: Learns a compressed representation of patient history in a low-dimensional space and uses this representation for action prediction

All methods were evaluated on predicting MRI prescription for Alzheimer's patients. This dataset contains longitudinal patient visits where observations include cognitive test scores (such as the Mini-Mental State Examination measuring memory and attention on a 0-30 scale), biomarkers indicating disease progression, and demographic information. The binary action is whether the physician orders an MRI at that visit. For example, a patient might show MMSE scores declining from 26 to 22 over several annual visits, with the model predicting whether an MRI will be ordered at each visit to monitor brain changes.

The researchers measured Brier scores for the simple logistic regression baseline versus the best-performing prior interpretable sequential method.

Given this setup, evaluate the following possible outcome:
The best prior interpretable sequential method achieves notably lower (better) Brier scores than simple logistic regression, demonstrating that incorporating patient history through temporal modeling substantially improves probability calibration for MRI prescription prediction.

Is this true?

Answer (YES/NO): NO